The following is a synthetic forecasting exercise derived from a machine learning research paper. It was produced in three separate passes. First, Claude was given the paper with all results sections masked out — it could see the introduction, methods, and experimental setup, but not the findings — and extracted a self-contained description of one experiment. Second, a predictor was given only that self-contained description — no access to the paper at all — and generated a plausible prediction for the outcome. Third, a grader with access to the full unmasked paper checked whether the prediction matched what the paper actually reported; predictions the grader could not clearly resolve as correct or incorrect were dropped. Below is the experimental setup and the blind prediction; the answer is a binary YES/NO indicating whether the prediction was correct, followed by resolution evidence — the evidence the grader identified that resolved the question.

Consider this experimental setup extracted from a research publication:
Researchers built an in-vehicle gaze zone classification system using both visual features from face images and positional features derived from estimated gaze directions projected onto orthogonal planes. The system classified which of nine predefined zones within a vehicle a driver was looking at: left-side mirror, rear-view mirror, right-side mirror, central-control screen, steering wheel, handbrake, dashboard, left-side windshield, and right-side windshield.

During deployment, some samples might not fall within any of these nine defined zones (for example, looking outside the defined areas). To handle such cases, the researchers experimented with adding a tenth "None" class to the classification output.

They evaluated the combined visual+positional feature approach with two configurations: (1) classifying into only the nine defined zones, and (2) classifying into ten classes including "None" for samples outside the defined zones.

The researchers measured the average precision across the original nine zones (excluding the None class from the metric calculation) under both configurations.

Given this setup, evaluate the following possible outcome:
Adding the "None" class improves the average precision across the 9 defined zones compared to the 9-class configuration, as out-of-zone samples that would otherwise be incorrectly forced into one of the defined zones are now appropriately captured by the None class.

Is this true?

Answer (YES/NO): NO